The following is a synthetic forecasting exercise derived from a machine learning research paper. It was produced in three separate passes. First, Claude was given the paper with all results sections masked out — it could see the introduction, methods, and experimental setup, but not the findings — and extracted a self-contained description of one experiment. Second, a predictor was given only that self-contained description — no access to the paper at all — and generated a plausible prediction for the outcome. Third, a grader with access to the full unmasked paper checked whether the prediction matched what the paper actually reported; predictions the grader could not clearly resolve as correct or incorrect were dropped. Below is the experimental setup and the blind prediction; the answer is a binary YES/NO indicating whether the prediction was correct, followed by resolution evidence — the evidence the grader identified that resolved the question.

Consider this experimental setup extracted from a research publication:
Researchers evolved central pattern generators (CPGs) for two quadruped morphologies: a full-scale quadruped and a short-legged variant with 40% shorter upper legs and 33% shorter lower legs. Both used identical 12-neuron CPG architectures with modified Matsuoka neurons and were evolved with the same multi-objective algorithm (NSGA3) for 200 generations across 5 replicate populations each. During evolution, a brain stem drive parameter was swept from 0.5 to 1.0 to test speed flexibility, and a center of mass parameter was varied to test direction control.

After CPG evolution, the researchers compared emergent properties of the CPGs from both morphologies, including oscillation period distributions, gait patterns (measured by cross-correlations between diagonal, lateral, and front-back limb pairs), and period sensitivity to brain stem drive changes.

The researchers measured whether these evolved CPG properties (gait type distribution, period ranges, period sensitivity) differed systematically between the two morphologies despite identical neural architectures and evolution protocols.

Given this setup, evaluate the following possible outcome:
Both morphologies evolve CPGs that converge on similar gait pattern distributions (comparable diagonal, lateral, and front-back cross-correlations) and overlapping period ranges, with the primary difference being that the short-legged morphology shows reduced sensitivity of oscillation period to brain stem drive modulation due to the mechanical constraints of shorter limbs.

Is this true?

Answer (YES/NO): NO